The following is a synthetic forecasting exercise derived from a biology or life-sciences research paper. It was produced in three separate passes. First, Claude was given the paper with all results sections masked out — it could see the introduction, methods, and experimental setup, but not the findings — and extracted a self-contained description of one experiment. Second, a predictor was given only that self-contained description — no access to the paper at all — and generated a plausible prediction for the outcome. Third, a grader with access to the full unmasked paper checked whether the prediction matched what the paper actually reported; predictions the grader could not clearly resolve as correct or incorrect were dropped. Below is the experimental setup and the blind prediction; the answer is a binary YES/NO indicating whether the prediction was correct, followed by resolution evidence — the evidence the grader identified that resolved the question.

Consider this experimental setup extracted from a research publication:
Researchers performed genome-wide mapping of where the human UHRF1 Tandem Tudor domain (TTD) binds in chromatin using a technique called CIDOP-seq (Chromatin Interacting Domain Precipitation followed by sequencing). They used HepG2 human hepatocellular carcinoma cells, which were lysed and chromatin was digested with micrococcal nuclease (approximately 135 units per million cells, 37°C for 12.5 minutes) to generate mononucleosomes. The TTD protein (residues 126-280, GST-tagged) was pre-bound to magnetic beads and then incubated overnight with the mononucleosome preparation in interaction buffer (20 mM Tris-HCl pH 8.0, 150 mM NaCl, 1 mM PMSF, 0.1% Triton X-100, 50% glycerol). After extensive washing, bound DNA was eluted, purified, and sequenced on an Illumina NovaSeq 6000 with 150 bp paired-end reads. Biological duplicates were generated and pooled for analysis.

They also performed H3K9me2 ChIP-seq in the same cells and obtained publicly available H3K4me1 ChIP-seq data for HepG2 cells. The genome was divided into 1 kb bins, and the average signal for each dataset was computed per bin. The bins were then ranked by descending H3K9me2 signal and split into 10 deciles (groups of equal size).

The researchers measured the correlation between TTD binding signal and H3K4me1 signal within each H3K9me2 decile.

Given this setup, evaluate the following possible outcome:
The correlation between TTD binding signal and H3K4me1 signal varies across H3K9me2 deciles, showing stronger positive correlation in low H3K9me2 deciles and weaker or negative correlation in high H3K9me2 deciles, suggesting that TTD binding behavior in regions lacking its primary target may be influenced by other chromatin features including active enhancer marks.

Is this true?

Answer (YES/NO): NO